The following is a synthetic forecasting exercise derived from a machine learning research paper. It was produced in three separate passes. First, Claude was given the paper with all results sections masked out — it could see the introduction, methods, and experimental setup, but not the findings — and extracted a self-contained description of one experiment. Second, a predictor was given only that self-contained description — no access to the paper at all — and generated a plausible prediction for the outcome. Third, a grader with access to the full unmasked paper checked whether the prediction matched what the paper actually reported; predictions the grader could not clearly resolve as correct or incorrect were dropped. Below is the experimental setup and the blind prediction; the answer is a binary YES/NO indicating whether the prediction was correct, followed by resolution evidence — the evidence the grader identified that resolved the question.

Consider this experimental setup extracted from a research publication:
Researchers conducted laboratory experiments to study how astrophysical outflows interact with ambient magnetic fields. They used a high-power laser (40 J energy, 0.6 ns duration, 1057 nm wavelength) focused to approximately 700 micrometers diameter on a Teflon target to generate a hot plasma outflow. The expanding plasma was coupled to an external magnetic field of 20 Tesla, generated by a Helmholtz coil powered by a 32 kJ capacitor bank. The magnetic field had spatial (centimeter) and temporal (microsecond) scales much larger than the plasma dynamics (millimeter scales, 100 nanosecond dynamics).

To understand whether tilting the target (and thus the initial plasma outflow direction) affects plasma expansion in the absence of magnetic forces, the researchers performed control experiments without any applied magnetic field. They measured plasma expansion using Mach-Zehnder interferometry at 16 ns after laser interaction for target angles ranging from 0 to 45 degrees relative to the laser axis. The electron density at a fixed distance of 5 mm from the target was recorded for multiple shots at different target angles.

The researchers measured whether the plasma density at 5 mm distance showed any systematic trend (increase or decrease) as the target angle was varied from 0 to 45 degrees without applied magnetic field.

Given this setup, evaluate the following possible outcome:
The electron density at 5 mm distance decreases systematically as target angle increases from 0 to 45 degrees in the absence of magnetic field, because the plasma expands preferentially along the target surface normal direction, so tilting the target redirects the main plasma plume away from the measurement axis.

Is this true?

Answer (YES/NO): NO